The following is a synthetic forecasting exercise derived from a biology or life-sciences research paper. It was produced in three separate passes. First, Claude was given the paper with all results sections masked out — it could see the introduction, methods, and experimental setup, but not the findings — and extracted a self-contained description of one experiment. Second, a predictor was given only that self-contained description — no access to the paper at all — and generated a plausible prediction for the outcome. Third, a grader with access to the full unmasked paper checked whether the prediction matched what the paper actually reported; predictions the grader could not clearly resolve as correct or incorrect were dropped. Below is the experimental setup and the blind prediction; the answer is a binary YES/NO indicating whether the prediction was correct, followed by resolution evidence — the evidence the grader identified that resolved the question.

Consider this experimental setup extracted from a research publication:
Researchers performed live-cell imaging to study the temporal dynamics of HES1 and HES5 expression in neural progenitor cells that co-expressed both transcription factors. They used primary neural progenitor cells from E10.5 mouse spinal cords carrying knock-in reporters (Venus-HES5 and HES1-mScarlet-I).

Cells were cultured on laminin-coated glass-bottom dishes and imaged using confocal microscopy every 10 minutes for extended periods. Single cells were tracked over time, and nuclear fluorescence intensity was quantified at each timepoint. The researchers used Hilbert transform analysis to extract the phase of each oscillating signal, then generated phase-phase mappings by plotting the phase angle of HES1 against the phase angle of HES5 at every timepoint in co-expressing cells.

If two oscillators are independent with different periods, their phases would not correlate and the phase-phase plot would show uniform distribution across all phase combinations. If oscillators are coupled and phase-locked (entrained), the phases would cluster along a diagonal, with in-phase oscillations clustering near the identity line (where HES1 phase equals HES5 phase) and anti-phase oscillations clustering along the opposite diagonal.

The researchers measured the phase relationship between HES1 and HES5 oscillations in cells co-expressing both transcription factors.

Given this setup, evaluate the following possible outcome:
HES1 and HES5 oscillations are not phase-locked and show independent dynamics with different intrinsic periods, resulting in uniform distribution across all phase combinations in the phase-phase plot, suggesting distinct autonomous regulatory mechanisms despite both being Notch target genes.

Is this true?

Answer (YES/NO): NO